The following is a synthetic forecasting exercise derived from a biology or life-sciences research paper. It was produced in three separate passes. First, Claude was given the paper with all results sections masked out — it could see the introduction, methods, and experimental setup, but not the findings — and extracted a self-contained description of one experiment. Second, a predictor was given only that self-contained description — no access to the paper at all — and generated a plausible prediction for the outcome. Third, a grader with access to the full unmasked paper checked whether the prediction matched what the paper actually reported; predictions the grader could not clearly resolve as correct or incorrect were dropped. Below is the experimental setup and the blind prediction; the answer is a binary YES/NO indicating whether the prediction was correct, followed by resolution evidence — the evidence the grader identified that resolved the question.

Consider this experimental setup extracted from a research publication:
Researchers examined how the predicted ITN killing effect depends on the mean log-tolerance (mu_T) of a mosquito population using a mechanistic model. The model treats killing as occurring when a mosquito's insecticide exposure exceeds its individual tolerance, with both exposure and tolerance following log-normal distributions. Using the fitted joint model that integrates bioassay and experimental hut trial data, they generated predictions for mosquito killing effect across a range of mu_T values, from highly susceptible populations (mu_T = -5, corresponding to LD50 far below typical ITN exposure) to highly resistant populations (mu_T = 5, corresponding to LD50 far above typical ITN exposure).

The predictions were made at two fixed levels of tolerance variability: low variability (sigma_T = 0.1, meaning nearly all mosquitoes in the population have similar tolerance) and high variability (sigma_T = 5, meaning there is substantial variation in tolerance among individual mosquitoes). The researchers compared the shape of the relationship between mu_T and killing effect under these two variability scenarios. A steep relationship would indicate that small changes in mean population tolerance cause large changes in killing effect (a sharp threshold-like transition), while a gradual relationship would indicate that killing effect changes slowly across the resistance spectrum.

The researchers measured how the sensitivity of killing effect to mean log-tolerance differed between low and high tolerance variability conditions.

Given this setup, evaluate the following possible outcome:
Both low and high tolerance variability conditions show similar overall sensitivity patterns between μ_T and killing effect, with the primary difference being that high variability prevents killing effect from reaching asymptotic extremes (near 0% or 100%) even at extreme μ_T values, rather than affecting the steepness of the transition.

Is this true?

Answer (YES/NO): NO